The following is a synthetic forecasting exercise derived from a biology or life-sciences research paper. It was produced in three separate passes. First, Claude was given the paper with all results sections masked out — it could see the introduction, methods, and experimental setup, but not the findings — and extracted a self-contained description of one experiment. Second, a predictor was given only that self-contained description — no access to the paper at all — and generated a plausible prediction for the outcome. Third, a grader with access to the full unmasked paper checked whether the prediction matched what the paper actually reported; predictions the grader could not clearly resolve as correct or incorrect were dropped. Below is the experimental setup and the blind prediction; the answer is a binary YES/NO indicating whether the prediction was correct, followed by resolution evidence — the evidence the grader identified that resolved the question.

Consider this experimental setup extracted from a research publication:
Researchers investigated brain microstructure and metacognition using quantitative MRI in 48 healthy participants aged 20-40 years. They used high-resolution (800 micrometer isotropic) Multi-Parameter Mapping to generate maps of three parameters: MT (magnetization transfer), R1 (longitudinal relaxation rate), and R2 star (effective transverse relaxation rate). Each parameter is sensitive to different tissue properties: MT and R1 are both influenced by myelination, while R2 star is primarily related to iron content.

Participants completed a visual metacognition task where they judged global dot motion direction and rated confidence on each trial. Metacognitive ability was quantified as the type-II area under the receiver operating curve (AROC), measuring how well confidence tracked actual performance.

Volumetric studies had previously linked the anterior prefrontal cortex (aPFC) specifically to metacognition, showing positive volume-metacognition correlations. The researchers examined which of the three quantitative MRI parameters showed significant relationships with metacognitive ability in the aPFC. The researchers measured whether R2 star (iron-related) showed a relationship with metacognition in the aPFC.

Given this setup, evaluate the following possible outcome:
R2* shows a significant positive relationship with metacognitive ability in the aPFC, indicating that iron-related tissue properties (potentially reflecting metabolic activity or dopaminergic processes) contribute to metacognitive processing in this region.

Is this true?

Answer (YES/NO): NO